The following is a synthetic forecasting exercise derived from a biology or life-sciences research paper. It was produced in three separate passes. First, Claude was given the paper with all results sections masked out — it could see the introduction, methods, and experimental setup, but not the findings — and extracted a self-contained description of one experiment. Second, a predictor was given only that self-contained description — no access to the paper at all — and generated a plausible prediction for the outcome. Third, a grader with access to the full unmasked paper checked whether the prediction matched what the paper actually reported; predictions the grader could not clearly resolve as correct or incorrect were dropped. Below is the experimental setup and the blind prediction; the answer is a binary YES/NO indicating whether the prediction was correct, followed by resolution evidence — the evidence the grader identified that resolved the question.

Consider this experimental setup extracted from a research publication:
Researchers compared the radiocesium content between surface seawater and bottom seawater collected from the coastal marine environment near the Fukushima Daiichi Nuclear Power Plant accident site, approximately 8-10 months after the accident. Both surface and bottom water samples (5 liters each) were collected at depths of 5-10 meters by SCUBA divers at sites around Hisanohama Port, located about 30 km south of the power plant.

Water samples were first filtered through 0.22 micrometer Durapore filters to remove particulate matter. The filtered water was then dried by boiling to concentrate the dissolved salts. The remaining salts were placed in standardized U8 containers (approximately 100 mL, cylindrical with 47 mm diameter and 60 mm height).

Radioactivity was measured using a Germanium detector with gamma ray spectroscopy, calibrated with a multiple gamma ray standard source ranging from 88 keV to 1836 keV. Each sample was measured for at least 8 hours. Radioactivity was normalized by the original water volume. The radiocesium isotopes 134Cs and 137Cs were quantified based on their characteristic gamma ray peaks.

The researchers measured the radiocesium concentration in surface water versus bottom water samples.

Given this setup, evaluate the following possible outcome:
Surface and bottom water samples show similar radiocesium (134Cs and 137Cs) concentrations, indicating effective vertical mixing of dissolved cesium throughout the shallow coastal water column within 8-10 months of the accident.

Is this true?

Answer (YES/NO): NO